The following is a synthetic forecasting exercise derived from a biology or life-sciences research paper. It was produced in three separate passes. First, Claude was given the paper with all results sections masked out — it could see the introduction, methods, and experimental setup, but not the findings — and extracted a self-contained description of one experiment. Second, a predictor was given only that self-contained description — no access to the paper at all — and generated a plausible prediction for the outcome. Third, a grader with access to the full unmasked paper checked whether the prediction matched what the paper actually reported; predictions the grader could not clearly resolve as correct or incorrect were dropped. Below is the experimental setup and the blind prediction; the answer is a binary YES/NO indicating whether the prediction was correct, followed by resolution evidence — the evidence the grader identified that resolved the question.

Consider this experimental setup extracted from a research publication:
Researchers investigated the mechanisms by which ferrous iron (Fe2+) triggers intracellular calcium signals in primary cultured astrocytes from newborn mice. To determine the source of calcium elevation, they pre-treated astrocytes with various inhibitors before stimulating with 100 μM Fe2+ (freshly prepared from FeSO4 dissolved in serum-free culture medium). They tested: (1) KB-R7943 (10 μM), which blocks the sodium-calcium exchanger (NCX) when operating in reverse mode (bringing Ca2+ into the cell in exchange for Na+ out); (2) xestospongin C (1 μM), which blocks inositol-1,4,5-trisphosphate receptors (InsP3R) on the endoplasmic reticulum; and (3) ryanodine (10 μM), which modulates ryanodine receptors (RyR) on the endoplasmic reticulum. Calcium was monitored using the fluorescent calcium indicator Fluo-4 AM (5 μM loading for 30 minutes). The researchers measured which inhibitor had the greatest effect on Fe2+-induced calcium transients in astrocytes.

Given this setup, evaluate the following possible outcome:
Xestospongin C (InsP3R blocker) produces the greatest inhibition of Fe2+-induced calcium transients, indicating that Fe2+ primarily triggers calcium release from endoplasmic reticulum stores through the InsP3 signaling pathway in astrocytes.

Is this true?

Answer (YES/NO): NO